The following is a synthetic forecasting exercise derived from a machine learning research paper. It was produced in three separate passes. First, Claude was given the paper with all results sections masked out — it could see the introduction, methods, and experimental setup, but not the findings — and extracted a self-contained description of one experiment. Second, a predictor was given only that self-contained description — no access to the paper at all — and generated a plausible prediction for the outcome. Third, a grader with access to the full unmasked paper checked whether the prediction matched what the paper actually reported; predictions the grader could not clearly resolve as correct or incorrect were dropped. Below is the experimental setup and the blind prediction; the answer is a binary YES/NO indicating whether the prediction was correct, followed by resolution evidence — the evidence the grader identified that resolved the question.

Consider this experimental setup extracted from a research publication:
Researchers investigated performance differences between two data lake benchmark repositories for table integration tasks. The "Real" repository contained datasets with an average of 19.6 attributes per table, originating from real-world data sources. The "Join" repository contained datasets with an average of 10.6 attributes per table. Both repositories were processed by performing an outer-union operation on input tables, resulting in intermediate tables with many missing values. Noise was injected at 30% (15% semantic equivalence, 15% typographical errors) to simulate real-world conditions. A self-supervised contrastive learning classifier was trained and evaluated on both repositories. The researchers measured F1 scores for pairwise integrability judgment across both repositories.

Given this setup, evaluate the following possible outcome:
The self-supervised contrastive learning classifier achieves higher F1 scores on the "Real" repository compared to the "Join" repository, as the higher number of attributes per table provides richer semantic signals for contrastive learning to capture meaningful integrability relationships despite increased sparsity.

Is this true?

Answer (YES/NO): NO